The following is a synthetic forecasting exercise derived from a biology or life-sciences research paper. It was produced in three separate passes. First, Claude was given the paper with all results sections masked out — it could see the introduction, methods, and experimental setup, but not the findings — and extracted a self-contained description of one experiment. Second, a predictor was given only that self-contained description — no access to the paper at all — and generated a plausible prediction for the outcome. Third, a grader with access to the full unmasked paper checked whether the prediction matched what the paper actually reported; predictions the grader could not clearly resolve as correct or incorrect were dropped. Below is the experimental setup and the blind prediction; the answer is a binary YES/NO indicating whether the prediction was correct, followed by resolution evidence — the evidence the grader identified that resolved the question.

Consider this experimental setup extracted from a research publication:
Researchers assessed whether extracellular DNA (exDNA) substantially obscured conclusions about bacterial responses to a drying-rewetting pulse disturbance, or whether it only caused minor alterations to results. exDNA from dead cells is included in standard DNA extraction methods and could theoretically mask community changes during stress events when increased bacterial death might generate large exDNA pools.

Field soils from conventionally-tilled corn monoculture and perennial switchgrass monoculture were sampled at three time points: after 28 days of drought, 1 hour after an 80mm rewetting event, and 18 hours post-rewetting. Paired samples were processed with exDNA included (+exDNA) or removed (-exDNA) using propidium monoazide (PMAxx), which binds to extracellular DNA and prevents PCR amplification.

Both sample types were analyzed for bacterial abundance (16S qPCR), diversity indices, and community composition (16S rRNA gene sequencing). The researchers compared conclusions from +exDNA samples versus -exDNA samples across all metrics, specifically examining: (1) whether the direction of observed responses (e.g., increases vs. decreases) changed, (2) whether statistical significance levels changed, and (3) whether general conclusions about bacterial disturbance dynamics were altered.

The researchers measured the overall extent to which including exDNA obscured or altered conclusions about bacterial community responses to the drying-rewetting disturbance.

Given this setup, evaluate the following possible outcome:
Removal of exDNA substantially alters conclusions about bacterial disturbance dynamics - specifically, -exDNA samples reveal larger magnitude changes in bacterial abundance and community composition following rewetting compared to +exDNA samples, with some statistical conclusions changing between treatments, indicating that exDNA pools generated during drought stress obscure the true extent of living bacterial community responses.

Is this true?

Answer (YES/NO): NO